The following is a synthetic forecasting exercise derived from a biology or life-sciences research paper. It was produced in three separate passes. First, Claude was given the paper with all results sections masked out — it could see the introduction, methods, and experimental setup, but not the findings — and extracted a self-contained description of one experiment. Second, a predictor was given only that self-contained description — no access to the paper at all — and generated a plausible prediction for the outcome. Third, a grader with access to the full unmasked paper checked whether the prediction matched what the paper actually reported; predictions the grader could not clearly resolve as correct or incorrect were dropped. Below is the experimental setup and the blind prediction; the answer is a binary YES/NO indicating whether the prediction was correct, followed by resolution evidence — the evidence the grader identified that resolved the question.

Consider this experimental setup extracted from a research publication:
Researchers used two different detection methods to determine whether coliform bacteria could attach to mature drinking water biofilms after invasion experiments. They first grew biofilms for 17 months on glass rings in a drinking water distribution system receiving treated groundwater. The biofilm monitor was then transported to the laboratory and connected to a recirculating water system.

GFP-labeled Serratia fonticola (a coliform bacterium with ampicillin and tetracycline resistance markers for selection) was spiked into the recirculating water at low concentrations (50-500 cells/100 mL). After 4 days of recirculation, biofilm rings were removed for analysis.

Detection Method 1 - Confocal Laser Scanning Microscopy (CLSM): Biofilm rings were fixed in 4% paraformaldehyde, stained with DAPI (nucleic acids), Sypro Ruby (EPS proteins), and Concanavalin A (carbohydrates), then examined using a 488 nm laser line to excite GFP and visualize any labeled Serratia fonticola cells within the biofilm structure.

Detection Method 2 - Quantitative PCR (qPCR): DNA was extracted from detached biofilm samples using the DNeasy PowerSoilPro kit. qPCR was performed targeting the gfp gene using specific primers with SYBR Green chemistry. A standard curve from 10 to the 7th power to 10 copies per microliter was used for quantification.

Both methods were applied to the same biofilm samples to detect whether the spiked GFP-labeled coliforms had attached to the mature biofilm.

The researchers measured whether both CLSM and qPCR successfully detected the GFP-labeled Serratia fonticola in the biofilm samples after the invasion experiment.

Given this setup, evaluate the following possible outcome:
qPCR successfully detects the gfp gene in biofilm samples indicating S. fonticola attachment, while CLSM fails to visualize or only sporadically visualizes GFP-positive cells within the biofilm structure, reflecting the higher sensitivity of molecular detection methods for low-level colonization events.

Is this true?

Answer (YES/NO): NO